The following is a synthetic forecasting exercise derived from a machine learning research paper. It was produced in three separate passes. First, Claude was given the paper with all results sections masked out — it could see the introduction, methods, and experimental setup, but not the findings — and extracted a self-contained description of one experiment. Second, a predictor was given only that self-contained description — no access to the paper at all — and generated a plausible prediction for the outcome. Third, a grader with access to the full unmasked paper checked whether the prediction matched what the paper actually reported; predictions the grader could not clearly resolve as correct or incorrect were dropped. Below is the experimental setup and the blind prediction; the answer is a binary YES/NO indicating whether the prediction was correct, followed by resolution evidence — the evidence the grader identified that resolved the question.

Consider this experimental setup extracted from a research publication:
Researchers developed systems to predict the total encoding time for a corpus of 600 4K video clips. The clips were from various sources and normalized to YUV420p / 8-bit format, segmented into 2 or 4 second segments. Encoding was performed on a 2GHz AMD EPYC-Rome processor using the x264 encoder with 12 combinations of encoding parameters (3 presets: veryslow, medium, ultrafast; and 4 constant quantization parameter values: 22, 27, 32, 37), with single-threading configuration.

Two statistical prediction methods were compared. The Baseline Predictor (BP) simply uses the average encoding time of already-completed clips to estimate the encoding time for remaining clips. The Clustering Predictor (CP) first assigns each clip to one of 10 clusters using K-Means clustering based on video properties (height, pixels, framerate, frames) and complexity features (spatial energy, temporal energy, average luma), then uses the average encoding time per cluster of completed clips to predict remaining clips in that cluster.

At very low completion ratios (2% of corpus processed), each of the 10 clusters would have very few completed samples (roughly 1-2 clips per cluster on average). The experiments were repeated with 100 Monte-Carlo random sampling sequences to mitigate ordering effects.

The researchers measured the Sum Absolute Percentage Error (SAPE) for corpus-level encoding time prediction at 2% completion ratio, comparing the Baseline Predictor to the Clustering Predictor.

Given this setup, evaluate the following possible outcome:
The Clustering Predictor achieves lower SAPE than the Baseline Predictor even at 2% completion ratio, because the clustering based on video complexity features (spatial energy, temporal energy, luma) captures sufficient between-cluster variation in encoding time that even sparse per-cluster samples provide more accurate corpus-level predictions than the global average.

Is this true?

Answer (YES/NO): NO